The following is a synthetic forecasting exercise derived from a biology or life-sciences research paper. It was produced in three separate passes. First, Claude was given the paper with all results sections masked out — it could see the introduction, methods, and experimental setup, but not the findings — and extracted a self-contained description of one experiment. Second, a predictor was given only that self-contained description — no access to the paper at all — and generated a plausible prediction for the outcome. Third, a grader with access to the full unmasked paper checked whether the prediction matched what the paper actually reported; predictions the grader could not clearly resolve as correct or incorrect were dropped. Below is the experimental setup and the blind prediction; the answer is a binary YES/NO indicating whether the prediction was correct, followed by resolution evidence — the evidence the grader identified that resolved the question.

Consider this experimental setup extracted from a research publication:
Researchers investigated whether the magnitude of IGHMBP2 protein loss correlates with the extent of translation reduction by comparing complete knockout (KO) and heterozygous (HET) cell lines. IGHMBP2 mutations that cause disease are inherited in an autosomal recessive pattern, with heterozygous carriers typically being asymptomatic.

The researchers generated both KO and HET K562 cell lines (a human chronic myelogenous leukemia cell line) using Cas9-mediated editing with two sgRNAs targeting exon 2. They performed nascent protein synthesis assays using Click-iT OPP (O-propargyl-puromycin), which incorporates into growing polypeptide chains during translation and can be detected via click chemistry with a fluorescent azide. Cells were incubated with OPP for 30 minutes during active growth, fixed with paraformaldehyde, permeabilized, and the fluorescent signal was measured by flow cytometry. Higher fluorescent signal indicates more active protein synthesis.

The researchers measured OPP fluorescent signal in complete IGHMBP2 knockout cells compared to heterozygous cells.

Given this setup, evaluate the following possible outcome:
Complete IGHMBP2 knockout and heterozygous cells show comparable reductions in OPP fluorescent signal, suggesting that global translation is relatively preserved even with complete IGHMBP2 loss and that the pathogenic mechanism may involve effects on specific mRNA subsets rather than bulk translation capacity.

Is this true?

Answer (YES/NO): NO